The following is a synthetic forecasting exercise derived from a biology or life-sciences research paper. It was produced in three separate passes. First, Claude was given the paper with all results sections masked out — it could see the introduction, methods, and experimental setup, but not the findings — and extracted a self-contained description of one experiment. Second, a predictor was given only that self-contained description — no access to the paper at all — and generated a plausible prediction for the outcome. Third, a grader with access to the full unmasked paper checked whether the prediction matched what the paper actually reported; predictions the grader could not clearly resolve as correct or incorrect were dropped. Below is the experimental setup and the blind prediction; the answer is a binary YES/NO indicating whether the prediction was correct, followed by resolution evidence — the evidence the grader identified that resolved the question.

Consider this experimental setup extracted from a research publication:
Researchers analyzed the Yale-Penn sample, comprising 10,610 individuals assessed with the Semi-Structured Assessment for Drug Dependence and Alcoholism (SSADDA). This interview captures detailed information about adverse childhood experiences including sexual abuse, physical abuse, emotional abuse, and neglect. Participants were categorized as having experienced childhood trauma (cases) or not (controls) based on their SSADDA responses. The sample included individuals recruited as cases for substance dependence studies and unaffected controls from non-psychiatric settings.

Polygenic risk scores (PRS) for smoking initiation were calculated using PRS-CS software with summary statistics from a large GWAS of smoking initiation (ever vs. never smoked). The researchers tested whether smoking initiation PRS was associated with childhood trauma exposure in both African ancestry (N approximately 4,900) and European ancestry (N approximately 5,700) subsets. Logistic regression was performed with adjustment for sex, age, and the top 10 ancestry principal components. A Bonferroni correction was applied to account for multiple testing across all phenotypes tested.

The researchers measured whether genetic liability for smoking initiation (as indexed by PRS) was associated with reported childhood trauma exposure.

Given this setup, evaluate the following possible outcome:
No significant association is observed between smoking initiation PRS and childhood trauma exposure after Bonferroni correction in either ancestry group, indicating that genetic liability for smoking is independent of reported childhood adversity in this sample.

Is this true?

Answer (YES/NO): NO